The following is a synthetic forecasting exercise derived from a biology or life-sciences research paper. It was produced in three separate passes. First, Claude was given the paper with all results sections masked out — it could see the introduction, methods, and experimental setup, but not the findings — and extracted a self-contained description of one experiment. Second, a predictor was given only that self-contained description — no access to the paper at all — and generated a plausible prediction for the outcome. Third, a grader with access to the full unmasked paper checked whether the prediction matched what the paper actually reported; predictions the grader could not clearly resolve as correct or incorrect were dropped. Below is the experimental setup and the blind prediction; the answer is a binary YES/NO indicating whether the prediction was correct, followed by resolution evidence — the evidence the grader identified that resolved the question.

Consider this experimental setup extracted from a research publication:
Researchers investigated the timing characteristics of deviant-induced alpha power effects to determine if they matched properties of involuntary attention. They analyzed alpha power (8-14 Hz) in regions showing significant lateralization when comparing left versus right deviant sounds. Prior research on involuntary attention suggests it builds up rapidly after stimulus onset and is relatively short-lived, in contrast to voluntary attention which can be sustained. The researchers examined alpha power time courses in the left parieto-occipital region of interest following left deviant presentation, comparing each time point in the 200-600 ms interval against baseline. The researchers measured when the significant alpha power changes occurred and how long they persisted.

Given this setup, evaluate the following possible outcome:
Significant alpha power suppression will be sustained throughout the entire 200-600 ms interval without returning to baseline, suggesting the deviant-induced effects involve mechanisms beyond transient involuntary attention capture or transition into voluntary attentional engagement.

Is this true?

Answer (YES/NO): NO